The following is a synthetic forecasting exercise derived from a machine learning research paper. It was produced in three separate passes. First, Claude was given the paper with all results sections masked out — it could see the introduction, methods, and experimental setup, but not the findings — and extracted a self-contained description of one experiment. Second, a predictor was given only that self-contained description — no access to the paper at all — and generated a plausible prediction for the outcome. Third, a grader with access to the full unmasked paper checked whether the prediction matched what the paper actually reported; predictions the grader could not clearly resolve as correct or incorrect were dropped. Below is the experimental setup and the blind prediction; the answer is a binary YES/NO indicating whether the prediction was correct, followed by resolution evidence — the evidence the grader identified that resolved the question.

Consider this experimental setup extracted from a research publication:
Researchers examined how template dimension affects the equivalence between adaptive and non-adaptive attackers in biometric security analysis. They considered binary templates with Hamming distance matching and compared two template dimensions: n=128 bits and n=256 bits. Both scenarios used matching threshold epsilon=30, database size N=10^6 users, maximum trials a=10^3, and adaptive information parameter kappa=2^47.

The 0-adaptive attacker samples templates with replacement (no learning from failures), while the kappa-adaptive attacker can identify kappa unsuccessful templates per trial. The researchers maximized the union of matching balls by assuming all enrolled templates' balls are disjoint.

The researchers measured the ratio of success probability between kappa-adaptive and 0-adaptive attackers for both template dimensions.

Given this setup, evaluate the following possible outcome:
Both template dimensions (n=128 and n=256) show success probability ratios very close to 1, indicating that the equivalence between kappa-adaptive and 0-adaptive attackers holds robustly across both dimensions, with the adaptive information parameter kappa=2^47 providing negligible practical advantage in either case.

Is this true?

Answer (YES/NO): YES